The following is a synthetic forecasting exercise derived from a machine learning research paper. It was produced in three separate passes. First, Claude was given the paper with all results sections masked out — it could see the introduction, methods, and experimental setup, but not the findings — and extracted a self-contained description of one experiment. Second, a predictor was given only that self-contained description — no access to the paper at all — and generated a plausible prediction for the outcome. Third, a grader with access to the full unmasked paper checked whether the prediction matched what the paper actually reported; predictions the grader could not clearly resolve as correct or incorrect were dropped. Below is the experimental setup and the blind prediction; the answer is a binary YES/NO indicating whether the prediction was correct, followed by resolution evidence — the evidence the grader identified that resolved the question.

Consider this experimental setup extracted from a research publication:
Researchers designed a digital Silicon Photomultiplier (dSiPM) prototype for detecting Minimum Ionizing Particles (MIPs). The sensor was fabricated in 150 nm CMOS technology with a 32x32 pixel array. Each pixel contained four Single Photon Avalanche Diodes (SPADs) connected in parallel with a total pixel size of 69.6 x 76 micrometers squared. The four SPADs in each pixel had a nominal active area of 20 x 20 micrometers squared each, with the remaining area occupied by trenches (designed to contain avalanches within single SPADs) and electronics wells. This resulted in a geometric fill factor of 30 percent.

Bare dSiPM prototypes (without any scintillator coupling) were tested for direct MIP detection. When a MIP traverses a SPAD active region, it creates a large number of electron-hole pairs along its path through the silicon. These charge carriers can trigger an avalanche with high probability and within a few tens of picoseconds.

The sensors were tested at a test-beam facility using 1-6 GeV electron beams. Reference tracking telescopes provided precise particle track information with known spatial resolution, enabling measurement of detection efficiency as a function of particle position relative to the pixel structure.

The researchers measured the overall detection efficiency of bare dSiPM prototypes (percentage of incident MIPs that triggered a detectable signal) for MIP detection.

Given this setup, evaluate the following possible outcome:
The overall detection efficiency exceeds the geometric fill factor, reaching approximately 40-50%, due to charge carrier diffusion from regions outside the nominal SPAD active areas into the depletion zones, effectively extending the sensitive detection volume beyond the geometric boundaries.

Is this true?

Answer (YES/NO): NO